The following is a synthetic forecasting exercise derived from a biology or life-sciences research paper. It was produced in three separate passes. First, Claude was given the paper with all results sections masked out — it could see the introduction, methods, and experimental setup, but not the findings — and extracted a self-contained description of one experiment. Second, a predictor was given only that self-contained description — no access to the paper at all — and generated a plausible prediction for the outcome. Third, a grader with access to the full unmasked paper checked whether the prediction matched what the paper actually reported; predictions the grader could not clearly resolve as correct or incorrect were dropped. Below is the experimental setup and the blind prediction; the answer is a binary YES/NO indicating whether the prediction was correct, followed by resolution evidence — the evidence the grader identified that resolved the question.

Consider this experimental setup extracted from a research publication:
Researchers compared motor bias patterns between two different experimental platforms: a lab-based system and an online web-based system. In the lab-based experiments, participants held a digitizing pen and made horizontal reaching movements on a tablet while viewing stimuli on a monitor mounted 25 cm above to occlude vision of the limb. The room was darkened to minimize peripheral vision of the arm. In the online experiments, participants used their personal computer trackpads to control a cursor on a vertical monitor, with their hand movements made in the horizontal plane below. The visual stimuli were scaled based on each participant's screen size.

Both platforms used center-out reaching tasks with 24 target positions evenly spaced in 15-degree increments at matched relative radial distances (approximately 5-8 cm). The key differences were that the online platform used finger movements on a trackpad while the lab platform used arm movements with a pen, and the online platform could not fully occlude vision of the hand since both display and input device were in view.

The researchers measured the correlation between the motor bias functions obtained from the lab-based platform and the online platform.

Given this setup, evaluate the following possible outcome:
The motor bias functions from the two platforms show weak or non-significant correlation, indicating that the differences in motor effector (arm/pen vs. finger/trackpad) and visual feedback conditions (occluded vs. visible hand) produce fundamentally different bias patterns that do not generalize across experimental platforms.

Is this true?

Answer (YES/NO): NO